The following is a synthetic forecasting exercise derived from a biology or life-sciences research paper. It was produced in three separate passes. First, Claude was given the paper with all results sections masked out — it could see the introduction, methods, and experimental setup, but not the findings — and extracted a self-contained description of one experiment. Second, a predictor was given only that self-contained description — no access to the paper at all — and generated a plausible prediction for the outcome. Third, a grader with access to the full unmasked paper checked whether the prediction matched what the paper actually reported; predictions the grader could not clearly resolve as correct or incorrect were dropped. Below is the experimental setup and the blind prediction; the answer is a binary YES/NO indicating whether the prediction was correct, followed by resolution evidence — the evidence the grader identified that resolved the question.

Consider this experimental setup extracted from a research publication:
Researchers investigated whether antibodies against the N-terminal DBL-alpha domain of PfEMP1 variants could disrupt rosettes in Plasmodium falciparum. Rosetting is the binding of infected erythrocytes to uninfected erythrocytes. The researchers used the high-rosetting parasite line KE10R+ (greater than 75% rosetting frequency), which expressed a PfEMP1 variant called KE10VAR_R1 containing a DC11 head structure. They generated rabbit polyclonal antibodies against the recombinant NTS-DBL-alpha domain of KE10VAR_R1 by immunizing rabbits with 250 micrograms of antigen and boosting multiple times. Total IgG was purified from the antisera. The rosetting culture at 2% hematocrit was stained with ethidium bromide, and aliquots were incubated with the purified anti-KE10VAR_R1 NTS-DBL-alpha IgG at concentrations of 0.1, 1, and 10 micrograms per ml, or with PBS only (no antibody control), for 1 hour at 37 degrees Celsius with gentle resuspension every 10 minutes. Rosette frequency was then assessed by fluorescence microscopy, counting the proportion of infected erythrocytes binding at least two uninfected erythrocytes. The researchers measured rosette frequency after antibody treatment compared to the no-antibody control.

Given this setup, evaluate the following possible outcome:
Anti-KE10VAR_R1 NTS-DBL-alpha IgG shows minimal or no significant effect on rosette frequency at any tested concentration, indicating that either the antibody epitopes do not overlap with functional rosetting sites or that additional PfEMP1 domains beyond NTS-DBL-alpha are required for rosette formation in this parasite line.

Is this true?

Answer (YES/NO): NO